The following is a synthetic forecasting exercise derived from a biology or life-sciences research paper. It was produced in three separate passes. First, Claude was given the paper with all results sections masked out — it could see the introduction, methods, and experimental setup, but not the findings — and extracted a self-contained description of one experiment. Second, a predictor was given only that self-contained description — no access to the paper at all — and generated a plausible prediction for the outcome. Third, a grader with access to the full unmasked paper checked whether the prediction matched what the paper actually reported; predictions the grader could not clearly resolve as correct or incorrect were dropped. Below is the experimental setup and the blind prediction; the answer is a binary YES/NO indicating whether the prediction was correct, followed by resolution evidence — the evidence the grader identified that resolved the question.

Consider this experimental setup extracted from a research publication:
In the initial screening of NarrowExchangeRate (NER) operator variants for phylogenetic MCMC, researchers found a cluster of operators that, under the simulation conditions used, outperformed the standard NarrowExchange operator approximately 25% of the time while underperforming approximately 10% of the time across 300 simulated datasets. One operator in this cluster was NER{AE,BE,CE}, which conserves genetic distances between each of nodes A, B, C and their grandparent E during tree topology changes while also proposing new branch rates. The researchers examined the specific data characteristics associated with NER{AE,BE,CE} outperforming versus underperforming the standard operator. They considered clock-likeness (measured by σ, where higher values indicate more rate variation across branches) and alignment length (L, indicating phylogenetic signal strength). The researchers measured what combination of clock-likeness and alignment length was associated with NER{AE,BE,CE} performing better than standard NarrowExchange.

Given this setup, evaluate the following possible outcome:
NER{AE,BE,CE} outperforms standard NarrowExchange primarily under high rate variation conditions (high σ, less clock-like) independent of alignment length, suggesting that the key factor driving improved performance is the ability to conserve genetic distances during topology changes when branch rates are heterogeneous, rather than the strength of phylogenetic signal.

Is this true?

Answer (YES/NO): NO